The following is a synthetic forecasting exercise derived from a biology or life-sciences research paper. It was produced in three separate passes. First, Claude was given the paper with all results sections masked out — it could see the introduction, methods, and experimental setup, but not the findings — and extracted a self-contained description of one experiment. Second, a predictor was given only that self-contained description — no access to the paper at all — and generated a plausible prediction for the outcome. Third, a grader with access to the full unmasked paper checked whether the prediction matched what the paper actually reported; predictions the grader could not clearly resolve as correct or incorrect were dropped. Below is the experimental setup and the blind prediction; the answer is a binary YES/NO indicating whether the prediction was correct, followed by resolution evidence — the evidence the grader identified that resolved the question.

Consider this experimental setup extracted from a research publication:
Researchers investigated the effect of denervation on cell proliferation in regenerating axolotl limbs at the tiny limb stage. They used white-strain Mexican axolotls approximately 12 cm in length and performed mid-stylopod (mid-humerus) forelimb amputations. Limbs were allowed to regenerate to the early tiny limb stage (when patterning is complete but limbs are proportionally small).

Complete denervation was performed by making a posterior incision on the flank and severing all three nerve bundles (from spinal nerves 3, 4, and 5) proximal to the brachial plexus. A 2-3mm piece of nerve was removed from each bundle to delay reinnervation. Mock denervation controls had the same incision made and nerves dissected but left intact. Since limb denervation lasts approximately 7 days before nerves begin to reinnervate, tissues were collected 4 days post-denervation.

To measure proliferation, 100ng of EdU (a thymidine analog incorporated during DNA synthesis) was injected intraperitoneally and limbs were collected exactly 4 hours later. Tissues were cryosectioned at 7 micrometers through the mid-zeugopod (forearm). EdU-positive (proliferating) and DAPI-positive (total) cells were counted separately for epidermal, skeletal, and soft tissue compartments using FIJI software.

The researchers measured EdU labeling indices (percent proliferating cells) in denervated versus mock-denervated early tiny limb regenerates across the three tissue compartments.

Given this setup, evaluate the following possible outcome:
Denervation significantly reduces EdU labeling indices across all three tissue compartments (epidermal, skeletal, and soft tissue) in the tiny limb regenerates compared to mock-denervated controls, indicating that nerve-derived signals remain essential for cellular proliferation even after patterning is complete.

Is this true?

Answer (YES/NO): YES